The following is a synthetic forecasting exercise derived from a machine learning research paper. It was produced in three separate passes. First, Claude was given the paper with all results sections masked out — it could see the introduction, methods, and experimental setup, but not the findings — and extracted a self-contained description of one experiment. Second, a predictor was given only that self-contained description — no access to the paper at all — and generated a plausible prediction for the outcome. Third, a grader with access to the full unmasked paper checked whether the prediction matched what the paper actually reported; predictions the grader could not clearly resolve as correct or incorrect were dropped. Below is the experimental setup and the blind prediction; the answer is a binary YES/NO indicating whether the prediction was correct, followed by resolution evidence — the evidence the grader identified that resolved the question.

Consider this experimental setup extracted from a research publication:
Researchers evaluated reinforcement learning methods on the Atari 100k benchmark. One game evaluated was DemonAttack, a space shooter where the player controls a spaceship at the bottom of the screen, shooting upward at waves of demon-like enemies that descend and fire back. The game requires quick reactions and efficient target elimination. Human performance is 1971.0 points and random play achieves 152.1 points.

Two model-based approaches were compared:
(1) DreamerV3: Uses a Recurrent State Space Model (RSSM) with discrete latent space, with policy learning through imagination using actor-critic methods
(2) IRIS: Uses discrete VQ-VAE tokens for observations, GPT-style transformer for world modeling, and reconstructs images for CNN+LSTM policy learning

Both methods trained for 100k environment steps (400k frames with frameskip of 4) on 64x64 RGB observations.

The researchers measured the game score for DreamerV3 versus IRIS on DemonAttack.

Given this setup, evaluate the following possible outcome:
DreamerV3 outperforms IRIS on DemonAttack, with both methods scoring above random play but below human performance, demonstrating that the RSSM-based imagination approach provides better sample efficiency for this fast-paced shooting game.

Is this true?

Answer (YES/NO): NO